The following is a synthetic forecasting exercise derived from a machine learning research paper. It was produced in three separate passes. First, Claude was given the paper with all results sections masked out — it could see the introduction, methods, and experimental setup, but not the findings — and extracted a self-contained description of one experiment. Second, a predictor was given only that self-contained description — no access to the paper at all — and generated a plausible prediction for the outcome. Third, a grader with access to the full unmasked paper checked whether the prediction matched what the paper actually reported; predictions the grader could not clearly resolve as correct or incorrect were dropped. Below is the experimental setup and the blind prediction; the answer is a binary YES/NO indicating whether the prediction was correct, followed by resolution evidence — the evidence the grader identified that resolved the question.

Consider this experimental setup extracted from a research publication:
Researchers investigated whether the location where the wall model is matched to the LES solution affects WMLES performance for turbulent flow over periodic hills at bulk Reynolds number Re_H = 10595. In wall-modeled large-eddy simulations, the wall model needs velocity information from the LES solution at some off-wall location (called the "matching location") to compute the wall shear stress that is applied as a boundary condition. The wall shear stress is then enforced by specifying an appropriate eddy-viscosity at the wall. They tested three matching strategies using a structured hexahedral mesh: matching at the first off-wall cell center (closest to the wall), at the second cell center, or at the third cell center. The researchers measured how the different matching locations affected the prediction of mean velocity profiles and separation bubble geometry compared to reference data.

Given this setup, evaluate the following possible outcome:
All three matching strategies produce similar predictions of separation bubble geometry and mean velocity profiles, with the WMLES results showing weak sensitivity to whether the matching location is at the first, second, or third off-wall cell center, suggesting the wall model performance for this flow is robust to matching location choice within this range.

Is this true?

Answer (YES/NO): NO